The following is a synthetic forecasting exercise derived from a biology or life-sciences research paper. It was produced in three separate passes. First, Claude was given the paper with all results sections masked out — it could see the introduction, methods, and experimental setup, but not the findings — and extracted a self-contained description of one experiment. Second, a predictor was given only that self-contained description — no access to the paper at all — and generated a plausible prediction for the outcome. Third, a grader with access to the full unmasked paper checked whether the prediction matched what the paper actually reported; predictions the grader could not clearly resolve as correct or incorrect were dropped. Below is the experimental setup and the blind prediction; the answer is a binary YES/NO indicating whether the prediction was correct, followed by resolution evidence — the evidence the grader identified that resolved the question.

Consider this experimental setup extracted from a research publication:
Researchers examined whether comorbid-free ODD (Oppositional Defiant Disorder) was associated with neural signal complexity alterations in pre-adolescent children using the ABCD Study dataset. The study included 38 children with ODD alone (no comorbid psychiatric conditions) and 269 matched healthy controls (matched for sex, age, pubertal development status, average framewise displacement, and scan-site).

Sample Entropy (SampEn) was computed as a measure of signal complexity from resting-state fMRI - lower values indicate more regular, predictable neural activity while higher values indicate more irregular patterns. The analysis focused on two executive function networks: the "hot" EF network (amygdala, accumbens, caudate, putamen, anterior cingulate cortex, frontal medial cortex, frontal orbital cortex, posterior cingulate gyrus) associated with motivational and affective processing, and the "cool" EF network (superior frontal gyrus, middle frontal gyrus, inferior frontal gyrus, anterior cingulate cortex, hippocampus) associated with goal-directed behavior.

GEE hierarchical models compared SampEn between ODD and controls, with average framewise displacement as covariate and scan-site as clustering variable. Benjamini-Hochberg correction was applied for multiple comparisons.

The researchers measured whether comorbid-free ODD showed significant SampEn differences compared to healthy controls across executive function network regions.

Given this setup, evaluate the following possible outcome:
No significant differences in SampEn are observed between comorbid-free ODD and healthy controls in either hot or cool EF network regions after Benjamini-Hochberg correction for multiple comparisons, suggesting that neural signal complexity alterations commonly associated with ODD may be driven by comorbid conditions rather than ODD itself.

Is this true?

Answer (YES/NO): NO